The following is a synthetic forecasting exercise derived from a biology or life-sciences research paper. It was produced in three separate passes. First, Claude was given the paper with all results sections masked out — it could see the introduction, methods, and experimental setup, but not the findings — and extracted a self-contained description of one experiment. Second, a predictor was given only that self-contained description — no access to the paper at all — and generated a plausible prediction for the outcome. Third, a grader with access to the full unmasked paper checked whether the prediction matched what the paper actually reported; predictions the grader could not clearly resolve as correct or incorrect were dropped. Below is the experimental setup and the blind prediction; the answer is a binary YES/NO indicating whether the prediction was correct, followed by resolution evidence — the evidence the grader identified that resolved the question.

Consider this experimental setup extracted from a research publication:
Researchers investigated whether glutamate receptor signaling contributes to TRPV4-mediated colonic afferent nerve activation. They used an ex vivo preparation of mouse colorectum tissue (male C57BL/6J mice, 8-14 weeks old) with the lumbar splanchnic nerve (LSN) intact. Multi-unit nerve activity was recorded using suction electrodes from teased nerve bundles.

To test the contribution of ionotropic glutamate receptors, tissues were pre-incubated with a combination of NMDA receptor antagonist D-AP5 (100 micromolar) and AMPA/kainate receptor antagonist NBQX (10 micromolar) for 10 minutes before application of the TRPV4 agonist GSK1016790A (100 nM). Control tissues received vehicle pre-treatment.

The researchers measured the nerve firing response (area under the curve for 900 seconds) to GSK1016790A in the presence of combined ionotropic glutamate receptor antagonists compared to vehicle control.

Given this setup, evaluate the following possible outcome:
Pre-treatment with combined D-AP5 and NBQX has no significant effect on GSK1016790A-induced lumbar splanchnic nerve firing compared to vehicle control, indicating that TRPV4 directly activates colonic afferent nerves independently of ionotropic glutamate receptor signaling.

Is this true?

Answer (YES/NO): NO